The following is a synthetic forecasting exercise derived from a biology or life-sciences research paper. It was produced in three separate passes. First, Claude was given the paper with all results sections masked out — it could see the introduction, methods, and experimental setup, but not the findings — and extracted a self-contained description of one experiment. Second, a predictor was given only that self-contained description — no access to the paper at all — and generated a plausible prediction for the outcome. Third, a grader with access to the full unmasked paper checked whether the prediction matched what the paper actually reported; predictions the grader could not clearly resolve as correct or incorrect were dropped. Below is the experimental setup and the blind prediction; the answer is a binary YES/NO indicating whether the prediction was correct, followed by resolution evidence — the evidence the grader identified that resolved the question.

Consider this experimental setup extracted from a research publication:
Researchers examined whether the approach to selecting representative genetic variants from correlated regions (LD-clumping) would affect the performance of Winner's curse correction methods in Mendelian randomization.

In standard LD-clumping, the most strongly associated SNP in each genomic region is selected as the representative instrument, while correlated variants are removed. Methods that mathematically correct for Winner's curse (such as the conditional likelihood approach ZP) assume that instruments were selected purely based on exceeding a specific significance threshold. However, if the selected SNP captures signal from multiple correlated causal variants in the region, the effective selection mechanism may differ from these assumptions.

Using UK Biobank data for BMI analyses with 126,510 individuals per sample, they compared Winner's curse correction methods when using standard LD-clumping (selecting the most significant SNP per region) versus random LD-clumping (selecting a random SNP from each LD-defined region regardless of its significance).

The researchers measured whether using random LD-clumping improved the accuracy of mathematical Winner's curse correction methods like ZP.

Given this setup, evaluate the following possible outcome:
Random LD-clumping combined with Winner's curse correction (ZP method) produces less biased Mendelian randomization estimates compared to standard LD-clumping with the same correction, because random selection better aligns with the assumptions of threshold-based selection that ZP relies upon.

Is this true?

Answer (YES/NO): YES